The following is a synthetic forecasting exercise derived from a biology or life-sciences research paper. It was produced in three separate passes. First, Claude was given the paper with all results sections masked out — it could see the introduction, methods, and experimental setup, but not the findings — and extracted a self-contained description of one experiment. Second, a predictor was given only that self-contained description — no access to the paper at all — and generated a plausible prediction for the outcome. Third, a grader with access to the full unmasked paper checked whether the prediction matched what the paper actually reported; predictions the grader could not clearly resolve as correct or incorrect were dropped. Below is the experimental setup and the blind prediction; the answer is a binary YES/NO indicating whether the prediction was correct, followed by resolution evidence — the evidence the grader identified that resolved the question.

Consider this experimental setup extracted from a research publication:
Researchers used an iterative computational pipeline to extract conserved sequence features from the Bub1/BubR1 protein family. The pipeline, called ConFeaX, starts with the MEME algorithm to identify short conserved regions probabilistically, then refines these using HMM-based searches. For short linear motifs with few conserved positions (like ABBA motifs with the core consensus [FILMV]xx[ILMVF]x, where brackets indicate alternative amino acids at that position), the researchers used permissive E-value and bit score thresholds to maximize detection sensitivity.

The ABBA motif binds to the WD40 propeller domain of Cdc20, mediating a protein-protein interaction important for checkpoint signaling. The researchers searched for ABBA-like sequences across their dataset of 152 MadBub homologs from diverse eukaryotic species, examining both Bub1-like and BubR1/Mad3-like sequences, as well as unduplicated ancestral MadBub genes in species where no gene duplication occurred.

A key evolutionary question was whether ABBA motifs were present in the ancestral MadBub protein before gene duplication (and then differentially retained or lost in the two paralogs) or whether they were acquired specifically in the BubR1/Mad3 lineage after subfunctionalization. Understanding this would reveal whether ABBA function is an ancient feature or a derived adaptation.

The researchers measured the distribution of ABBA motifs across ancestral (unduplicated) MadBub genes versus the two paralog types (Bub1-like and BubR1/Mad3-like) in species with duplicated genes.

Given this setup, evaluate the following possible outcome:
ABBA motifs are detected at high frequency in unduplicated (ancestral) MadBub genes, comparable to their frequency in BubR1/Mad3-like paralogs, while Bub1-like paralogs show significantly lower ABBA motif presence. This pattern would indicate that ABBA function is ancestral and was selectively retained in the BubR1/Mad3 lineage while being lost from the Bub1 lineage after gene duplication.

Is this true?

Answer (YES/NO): YES